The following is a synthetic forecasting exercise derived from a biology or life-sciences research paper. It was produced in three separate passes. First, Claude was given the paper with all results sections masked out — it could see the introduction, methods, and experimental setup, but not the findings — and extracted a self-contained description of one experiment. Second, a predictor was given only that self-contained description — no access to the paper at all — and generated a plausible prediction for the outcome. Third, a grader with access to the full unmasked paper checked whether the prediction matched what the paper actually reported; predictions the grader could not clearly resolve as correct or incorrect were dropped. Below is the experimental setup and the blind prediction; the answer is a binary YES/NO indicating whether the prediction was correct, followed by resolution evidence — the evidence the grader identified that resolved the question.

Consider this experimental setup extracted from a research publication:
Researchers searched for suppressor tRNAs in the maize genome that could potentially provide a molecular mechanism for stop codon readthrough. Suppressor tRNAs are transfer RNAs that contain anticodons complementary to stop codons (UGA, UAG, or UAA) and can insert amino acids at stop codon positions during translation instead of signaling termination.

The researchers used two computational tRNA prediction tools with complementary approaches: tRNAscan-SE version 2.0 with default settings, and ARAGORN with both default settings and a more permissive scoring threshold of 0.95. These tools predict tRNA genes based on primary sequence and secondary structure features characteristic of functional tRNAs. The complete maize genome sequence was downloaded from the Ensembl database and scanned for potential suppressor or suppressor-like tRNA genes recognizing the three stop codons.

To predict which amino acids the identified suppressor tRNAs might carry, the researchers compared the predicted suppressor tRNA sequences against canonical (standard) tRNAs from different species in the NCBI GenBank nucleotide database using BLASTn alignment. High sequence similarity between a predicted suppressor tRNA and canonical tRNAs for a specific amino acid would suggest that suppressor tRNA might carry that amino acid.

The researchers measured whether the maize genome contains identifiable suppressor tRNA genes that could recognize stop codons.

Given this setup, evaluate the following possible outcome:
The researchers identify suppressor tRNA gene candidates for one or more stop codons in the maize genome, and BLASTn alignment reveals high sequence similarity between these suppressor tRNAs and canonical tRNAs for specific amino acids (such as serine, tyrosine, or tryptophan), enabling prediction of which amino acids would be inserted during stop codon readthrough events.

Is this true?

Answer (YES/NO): YES